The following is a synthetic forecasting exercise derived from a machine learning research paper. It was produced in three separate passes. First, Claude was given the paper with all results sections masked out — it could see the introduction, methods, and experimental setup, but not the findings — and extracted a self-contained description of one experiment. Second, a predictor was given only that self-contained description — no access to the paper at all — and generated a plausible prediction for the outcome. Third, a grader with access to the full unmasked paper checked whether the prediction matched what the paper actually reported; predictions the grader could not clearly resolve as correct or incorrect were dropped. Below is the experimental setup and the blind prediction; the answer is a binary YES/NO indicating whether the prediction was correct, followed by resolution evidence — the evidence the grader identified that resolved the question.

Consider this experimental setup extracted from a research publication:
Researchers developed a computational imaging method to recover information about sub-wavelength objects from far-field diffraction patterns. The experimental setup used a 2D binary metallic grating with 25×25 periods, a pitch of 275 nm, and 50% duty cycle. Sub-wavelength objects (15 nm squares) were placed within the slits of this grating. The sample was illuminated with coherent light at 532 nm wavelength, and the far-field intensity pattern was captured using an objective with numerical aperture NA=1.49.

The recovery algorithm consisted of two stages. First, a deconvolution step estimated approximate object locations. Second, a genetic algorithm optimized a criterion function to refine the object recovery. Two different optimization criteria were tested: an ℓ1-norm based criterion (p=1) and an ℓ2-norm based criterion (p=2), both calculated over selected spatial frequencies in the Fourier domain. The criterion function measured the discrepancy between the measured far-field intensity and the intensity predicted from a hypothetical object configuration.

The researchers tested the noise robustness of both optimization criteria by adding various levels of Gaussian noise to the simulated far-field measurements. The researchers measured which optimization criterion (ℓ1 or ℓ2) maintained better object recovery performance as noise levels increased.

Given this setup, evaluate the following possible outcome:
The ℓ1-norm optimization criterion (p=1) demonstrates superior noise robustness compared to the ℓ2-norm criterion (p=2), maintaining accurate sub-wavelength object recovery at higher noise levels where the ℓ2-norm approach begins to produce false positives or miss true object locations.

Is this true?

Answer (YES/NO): YES